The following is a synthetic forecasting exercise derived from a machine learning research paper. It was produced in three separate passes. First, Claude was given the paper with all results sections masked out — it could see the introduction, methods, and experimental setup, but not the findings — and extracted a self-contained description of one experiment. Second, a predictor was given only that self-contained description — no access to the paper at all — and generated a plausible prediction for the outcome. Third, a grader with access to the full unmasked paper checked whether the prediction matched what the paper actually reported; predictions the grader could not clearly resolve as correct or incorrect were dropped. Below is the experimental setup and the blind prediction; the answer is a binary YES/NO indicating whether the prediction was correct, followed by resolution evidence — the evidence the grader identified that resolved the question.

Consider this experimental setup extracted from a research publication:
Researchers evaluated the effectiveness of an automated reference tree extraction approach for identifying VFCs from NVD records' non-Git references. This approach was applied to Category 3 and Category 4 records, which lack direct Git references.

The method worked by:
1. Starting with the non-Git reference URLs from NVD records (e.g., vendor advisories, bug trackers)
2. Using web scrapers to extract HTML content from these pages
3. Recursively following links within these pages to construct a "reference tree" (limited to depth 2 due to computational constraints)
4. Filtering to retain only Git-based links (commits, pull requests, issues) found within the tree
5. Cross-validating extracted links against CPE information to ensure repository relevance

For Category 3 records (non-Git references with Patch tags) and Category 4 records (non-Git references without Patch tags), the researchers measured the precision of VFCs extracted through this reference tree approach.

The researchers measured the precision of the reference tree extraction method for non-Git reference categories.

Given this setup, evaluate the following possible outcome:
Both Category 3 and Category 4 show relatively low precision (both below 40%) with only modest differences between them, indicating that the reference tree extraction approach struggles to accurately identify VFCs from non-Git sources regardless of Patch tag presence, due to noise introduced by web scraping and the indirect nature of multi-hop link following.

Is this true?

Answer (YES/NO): NO